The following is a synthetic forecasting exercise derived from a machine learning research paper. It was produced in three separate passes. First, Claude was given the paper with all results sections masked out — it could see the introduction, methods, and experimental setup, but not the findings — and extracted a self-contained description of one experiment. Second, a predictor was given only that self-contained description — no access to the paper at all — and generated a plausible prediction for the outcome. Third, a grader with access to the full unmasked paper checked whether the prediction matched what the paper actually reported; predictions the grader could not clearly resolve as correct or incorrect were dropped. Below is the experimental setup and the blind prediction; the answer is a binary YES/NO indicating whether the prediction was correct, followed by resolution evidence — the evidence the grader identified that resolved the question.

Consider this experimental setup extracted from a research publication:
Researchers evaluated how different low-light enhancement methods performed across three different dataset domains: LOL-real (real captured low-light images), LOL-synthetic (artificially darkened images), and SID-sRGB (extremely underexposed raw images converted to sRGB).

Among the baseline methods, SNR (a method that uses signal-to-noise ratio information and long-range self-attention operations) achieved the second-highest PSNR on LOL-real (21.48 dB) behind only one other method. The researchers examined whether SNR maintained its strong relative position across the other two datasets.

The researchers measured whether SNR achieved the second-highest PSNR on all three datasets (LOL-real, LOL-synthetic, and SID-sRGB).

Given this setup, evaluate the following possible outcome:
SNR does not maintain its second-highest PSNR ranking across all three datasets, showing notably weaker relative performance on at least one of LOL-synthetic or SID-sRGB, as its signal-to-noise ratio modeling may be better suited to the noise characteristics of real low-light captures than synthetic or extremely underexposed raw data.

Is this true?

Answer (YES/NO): NO